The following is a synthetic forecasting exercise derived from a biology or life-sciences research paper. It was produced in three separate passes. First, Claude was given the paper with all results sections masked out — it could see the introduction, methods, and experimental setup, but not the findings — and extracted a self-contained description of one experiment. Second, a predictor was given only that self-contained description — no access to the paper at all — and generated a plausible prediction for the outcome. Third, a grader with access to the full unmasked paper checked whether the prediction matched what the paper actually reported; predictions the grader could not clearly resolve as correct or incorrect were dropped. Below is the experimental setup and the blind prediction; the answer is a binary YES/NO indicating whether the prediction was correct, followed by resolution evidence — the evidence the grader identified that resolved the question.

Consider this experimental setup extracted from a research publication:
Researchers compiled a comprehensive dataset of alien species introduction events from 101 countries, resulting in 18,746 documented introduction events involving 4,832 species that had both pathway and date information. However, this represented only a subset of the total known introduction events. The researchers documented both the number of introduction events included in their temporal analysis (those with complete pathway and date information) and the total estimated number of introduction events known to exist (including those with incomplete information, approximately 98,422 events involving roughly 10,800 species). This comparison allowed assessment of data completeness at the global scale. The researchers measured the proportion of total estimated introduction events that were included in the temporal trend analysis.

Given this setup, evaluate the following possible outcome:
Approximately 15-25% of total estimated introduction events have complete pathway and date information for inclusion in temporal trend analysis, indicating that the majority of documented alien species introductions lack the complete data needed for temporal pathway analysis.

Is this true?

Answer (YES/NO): YES